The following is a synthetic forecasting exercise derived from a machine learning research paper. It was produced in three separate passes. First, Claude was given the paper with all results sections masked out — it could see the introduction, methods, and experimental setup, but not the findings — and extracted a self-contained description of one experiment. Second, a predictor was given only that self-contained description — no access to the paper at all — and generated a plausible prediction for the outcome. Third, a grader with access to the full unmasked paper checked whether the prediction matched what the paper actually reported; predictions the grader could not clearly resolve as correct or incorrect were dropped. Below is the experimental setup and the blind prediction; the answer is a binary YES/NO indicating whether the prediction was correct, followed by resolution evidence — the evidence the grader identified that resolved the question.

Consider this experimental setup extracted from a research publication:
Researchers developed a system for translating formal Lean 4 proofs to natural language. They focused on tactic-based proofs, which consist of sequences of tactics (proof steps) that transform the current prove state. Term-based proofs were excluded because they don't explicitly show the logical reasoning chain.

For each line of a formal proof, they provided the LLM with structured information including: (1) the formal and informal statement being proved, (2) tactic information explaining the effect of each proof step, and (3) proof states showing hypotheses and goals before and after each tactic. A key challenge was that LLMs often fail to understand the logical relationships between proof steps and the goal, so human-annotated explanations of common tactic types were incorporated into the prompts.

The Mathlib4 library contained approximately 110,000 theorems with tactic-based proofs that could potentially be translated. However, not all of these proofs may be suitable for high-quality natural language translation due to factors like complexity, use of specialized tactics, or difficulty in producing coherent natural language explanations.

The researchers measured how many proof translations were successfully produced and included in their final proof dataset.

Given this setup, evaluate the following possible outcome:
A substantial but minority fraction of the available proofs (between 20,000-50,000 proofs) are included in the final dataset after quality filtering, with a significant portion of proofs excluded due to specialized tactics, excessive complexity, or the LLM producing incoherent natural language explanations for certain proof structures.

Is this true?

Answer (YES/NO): YES